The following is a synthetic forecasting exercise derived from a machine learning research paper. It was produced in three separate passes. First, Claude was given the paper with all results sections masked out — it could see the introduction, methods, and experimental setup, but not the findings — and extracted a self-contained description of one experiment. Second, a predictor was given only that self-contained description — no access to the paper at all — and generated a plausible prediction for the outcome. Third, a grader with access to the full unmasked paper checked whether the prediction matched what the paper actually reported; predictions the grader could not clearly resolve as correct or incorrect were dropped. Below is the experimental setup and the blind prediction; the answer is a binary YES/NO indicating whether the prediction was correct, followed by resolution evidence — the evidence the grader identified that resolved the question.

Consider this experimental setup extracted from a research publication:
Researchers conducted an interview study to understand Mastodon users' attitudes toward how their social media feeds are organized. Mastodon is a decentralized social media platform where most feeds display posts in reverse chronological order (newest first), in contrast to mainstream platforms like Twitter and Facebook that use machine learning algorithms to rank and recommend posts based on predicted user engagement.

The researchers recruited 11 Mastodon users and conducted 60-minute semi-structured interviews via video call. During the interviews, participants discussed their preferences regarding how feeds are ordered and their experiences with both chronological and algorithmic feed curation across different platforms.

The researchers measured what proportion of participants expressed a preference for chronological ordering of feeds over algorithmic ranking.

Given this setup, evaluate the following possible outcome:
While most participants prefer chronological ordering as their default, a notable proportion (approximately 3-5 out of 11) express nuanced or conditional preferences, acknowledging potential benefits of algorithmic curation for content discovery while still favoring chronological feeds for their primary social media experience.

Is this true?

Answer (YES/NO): YES